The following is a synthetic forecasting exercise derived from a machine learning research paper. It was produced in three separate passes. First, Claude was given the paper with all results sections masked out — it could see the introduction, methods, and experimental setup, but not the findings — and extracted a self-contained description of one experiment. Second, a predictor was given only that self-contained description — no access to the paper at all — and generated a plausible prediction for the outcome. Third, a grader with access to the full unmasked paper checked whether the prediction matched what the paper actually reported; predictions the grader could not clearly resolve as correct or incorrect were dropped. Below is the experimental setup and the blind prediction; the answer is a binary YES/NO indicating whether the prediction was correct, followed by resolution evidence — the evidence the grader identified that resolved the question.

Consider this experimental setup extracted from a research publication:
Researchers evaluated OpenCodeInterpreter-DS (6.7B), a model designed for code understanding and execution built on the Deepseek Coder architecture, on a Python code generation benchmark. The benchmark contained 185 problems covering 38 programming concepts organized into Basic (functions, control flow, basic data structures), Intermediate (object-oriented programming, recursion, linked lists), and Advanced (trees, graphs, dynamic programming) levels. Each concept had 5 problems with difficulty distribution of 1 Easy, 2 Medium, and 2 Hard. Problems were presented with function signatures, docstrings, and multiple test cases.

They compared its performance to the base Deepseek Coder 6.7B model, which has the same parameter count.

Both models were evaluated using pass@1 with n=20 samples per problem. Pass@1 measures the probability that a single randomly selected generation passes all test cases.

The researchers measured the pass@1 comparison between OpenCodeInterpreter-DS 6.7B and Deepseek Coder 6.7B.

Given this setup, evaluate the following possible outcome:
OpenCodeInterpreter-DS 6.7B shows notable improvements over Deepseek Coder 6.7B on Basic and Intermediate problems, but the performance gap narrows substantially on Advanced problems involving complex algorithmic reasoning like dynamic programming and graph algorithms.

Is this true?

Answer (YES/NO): NO